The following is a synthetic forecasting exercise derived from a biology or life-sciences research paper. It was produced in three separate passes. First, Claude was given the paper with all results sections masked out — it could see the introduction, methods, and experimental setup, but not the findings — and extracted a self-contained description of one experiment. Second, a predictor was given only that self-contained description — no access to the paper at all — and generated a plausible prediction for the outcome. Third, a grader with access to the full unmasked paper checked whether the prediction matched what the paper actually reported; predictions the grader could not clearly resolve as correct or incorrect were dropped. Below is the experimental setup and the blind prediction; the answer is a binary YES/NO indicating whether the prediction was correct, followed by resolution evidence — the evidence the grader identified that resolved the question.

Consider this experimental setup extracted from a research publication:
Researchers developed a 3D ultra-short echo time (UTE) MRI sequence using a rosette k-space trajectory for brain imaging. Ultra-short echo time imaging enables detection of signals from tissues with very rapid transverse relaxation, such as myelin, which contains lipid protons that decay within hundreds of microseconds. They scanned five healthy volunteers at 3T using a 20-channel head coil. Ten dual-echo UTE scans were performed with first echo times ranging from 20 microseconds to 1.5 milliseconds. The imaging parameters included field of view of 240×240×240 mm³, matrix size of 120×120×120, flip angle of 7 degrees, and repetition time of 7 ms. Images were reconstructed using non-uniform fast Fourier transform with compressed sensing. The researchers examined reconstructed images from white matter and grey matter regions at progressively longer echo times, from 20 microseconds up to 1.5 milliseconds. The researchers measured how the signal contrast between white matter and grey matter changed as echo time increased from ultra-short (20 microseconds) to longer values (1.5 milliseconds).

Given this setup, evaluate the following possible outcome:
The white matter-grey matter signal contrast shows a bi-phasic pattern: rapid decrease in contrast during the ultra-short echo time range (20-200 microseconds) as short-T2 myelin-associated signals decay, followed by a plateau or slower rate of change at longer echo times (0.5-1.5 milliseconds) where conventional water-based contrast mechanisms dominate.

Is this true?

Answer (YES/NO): NO